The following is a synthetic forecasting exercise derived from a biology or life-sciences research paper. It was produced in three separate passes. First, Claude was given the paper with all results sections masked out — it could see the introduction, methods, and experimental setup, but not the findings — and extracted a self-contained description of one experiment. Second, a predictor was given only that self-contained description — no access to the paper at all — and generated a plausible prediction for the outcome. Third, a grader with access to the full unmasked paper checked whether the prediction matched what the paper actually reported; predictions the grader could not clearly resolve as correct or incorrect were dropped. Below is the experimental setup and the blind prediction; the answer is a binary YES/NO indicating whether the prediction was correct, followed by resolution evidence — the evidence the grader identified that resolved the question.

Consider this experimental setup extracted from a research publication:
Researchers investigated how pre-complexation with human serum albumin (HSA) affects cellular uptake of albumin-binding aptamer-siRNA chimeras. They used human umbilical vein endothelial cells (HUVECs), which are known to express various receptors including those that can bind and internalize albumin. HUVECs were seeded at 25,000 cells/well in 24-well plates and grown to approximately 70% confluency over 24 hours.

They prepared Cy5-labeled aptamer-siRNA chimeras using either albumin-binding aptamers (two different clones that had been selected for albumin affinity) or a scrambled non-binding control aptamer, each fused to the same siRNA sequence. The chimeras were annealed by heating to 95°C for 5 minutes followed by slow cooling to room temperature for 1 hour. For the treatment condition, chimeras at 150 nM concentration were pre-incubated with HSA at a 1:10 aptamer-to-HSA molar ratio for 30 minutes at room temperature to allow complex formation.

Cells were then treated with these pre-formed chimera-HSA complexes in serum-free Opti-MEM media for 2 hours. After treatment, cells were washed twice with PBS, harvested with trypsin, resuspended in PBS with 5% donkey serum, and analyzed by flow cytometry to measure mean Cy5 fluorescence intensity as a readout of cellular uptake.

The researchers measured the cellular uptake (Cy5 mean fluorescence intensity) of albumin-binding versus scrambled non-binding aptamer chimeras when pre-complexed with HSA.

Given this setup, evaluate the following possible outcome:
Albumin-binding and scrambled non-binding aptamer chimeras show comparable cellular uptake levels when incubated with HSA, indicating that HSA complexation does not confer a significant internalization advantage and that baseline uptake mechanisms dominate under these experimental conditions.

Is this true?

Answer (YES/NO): NO